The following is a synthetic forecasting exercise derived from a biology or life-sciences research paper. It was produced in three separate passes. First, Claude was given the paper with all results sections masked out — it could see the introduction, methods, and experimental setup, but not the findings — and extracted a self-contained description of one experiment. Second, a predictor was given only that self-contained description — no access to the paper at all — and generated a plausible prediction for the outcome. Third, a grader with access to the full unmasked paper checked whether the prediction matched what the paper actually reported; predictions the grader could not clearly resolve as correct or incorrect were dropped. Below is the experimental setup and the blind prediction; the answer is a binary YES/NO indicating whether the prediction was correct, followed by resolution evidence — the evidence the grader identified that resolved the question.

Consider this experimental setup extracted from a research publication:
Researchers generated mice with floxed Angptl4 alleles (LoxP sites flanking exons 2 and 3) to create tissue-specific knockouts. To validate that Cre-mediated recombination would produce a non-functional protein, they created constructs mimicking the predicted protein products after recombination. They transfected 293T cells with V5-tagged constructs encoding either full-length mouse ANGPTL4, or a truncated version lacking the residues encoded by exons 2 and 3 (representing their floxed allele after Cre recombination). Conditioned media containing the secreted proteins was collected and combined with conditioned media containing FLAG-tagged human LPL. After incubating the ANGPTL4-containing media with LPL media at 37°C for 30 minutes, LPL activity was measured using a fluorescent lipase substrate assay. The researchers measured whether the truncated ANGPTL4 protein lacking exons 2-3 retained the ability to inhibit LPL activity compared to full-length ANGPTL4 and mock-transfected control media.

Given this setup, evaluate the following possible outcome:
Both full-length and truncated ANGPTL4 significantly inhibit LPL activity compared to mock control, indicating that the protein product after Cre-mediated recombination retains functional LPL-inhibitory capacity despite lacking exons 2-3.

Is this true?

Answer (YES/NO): NO